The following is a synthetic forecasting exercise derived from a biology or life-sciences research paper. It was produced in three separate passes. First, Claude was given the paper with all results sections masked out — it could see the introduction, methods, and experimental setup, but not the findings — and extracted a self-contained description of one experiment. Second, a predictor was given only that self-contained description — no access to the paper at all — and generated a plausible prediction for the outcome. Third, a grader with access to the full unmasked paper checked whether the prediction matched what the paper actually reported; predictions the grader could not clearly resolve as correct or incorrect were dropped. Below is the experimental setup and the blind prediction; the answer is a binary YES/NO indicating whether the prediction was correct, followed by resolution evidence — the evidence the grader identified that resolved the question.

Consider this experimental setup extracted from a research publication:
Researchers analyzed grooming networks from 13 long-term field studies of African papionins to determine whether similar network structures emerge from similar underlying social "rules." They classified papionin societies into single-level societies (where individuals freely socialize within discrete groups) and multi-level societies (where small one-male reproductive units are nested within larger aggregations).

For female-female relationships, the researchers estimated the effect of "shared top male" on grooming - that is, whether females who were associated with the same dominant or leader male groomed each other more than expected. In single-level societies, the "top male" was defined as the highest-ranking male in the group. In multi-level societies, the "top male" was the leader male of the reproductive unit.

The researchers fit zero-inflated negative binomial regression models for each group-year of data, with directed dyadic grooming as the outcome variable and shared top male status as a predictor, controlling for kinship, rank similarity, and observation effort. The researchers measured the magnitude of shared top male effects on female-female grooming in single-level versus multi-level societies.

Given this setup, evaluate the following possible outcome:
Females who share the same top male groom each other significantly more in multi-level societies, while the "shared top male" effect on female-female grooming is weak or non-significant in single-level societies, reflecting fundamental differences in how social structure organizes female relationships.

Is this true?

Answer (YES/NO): YES